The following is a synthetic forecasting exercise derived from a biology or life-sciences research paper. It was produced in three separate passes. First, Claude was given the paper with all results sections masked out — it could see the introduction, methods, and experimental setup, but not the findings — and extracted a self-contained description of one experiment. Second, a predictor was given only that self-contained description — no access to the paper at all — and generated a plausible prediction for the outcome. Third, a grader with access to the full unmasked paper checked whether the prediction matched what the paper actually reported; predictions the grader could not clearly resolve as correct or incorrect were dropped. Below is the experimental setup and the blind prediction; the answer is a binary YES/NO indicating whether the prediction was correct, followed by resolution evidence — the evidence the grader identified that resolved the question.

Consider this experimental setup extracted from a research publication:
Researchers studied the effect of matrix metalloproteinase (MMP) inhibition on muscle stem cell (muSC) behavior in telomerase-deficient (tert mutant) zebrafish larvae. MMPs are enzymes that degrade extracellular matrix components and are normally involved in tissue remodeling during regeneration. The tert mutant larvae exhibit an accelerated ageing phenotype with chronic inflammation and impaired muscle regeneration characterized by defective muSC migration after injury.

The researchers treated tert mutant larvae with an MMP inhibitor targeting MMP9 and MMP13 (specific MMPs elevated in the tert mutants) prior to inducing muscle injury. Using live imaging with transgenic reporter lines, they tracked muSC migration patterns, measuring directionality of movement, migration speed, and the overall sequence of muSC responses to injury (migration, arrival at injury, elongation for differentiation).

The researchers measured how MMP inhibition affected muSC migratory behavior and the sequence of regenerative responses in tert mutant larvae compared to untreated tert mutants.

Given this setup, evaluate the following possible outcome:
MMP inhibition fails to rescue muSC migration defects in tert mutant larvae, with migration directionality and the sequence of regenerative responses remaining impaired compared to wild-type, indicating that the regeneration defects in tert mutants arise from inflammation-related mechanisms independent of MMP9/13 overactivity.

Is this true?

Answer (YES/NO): NO